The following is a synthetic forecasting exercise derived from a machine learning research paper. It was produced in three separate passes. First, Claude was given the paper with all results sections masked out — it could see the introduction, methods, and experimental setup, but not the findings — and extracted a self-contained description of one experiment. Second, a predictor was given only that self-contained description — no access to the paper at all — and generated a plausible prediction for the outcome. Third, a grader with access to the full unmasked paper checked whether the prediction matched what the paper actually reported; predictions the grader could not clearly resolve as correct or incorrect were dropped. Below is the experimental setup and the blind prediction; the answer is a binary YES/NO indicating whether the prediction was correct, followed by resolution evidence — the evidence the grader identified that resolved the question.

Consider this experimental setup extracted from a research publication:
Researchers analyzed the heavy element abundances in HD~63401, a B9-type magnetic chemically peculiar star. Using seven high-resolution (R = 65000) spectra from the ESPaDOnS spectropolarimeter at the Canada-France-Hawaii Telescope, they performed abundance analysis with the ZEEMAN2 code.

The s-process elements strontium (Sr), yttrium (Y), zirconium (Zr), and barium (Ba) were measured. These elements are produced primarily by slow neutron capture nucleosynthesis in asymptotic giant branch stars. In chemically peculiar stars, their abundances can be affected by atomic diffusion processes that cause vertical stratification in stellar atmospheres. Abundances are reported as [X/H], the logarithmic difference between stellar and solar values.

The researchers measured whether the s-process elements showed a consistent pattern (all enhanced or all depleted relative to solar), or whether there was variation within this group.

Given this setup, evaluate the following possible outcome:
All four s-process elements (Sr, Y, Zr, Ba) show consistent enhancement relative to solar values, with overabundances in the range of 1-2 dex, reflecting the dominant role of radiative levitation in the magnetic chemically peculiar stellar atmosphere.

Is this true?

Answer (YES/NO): NO